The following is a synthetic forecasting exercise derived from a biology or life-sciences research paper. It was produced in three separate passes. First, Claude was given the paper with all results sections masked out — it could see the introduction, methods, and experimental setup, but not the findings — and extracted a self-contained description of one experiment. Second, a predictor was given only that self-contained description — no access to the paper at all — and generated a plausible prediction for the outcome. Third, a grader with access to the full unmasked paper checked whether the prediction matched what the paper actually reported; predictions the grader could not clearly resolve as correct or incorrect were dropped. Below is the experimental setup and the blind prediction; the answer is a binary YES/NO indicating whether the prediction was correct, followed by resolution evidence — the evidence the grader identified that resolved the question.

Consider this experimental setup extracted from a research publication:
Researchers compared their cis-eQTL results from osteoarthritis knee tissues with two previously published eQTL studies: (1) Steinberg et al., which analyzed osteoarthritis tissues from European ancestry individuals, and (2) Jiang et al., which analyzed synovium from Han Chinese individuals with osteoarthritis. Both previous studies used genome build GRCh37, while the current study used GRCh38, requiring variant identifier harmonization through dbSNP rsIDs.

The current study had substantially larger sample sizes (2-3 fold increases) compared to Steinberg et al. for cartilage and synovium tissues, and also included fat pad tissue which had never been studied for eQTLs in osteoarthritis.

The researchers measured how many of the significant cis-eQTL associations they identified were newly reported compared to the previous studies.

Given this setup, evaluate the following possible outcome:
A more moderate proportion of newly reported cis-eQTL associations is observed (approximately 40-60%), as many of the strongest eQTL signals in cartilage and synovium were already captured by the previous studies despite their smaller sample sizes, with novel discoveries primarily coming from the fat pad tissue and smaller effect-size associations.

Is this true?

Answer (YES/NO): NO